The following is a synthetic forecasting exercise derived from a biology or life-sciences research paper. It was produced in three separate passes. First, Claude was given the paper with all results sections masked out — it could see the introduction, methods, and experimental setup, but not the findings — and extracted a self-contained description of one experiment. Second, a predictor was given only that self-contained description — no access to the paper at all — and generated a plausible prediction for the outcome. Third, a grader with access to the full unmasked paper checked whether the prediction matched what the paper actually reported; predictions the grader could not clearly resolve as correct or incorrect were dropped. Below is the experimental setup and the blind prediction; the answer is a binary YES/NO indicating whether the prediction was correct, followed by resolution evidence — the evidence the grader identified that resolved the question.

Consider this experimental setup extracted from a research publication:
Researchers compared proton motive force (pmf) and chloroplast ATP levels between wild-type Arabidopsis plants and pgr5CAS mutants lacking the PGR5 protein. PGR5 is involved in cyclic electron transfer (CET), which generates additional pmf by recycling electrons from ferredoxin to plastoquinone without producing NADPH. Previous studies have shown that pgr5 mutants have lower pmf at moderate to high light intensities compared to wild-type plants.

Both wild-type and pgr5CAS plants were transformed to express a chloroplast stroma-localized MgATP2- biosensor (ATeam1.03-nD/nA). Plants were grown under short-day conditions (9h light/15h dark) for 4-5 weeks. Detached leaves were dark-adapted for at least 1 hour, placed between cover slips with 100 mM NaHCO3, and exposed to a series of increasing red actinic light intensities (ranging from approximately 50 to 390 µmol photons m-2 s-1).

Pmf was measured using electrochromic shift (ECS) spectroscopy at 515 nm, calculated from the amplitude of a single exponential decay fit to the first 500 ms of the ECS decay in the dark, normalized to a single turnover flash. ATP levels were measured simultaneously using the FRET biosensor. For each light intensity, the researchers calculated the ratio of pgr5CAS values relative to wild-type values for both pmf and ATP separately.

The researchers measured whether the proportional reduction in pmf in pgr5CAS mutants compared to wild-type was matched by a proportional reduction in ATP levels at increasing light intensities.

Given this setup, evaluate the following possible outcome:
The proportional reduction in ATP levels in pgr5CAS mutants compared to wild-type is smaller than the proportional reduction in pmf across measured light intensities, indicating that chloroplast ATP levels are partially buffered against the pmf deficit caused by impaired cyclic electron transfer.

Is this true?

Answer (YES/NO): NO